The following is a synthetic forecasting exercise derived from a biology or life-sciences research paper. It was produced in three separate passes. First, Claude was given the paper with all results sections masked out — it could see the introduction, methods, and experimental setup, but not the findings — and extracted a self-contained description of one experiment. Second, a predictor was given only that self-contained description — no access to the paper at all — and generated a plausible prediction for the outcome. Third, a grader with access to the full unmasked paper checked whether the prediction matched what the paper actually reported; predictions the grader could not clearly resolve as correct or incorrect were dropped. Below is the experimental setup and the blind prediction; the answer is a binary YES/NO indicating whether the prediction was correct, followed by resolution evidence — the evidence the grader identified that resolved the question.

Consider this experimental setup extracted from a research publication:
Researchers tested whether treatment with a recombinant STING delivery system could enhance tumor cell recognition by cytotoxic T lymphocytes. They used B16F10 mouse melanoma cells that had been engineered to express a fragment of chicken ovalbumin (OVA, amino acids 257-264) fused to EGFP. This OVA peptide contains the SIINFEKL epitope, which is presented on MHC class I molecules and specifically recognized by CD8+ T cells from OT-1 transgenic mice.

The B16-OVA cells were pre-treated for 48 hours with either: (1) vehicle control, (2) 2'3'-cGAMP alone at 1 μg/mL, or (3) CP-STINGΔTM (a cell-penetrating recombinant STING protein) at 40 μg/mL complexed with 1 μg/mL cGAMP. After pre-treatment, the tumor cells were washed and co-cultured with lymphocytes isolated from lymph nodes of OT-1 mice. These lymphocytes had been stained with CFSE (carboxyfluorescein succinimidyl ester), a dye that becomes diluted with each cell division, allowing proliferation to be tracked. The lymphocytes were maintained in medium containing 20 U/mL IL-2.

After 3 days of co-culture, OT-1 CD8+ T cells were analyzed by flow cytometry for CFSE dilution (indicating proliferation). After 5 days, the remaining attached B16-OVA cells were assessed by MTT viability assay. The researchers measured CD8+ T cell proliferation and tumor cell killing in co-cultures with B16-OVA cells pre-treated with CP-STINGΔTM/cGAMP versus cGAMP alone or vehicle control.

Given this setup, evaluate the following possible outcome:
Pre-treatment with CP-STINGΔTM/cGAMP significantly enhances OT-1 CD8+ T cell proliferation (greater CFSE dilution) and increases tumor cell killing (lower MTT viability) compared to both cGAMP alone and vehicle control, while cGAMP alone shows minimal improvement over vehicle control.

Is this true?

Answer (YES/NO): YES